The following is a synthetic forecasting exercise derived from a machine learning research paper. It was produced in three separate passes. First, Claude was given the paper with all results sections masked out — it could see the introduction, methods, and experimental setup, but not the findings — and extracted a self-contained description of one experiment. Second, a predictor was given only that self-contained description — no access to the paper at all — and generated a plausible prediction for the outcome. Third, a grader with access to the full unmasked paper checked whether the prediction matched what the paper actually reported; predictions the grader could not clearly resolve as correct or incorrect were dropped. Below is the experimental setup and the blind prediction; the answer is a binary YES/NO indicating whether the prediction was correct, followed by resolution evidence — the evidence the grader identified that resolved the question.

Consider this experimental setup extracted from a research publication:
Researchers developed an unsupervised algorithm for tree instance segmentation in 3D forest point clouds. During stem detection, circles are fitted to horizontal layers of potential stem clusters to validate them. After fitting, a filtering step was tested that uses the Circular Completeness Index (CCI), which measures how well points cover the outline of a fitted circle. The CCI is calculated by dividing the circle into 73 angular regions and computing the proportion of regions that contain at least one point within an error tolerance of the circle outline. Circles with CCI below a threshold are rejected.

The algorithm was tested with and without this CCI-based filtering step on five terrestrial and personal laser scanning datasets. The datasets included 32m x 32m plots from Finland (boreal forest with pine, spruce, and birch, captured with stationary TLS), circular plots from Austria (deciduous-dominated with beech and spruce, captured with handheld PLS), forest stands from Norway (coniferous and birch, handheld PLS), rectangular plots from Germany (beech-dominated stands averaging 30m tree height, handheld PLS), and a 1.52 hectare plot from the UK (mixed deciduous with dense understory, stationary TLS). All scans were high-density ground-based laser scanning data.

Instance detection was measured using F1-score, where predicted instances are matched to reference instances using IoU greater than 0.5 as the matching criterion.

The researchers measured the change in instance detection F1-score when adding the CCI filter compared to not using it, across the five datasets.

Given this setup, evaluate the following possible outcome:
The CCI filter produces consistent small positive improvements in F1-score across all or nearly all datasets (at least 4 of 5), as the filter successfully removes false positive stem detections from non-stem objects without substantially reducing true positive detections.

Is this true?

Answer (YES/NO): NO